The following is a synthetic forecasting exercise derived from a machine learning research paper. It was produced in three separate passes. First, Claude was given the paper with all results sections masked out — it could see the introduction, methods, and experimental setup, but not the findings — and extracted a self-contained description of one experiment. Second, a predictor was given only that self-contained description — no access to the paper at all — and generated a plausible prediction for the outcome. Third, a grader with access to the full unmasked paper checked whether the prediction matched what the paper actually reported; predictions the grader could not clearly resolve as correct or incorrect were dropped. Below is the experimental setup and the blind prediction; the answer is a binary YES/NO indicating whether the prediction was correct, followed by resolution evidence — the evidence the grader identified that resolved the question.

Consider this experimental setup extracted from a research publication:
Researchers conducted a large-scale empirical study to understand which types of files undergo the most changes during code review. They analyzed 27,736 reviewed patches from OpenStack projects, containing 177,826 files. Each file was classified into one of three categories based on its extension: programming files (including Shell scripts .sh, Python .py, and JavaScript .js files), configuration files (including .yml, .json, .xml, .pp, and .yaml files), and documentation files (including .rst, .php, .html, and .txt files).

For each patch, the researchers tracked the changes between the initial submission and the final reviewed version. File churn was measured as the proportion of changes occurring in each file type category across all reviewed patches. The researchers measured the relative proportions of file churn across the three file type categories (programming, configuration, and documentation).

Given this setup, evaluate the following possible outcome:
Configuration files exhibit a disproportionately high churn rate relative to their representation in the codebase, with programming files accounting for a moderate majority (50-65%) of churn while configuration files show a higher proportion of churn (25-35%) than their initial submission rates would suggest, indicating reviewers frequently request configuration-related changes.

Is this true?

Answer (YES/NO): NO